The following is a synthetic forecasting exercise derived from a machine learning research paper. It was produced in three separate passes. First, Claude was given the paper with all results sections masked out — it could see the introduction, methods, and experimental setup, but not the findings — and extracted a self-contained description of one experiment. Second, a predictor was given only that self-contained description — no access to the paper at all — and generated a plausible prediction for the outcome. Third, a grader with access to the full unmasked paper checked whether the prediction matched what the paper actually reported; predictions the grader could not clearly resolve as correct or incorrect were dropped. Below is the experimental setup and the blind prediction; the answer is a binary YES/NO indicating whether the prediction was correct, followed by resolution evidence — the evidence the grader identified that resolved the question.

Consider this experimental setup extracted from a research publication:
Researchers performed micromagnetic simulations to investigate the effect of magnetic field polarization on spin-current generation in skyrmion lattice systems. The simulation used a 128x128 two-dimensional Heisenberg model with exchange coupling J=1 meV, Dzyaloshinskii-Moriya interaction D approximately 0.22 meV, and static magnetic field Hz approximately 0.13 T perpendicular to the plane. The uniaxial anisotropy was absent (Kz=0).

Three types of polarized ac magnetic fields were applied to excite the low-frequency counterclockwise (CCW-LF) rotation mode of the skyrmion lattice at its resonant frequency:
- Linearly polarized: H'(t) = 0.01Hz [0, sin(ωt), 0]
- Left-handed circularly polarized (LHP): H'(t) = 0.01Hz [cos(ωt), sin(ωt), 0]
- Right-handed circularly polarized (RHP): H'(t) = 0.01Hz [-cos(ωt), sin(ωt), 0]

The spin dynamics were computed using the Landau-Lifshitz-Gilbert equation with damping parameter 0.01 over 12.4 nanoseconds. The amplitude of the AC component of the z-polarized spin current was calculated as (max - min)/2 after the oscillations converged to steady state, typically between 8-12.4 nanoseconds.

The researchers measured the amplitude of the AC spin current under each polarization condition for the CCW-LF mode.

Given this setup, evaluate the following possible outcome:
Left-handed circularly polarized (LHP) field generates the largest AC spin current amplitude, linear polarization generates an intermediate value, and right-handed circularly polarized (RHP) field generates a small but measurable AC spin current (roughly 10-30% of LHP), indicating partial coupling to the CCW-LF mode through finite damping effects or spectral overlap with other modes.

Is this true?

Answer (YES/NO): NO